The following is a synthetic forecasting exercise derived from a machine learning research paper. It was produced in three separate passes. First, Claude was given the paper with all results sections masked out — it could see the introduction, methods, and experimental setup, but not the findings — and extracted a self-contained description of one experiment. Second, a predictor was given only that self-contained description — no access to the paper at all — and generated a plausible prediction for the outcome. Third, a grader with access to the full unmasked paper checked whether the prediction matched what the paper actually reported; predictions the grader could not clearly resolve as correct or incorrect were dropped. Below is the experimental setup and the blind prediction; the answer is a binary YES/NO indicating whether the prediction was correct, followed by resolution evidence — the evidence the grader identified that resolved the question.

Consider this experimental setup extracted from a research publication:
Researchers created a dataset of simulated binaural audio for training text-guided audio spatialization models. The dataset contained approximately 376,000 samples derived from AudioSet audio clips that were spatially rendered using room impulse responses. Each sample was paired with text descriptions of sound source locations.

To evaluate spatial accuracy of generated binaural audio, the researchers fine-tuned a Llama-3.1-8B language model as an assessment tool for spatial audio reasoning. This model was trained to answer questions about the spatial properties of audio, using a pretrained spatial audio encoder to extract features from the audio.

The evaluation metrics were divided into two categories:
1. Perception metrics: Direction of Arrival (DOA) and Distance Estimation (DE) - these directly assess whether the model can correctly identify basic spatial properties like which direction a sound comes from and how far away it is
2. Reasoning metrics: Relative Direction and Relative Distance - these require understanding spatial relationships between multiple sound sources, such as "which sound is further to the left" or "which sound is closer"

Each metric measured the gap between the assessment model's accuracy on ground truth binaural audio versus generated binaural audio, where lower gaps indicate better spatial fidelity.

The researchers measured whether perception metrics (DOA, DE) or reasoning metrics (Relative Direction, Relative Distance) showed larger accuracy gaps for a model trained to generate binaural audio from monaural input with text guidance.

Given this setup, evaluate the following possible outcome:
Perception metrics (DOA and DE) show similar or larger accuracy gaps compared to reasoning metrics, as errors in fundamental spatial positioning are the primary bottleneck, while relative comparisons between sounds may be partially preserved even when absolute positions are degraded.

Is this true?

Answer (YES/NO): NO